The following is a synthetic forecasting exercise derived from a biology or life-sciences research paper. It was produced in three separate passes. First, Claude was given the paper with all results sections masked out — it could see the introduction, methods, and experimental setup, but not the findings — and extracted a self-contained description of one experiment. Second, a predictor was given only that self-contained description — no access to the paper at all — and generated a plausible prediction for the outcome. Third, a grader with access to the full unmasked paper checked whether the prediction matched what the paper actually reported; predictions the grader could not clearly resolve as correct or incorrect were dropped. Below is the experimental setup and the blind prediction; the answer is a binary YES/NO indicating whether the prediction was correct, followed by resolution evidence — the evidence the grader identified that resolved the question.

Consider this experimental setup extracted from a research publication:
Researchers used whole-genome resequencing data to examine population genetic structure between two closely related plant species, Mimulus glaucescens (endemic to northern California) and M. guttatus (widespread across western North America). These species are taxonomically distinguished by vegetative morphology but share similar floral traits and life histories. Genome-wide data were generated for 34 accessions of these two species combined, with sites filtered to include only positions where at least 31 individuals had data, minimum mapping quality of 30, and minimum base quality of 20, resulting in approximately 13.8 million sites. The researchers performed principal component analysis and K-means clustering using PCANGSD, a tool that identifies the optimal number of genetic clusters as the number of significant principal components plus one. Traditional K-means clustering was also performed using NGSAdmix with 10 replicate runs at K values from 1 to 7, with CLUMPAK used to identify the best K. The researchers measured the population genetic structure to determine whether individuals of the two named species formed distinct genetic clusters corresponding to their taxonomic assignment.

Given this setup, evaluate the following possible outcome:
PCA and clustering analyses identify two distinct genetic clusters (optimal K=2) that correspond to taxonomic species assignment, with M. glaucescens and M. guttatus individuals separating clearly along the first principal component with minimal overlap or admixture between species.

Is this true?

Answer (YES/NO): NO